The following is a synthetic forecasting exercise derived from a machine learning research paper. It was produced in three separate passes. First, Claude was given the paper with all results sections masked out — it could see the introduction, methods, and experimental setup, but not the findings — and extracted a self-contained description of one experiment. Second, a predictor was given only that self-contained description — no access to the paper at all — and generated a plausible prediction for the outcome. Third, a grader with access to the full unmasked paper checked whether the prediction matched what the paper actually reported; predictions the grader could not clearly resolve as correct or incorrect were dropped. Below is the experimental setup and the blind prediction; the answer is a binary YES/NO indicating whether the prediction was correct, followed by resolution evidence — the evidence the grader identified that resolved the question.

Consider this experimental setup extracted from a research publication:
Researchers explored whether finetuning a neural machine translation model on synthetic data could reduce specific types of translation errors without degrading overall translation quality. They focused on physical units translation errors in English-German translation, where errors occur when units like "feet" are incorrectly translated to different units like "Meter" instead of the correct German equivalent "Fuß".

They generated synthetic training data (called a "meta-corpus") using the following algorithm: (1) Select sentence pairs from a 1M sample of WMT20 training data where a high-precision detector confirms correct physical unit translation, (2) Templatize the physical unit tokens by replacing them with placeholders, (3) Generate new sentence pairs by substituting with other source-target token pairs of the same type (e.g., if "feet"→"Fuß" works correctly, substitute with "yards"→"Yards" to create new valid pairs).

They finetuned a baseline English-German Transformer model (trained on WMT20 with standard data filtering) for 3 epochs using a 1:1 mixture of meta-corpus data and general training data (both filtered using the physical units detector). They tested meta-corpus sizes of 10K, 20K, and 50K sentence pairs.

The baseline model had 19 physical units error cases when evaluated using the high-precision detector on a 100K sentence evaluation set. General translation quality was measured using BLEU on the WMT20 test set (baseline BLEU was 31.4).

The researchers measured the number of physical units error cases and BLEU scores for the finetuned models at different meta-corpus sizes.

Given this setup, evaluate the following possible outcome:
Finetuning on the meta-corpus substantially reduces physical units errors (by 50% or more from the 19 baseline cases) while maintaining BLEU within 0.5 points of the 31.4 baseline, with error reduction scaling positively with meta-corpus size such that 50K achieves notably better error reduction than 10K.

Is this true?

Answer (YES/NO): NO